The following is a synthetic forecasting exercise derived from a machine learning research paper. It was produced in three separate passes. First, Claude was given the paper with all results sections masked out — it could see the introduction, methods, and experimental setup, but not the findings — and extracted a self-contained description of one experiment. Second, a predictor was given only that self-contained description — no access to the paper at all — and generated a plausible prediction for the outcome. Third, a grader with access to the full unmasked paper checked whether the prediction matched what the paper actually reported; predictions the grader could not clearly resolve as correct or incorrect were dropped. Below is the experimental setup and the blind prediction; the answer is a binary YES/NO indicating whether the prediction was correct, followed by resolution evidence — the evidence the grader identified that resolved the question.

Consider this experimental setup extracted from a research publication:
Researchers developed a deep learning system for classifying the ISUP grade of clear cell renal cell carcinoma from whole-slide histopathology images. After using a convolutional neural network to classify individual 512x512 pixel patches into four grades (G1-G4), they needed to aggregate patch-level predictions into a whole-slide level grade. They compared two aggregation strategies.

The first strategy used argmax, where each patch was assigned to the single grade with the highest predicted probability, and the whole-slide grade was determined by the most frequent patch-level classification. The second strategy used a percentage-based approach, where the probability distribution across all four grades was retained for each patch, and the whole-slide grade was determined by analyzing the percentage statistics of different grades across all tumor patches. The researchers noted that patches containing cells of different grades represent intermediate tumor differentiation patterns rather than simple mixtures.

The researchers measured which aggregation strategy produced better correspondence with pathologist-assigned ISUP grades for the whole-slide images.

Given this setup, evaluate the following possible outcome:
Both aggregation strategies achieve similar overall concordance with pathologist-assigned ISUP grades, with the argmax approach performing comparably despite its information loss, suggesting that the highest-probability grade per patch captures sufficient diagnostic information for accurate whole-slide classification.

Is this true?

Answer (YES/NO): NO